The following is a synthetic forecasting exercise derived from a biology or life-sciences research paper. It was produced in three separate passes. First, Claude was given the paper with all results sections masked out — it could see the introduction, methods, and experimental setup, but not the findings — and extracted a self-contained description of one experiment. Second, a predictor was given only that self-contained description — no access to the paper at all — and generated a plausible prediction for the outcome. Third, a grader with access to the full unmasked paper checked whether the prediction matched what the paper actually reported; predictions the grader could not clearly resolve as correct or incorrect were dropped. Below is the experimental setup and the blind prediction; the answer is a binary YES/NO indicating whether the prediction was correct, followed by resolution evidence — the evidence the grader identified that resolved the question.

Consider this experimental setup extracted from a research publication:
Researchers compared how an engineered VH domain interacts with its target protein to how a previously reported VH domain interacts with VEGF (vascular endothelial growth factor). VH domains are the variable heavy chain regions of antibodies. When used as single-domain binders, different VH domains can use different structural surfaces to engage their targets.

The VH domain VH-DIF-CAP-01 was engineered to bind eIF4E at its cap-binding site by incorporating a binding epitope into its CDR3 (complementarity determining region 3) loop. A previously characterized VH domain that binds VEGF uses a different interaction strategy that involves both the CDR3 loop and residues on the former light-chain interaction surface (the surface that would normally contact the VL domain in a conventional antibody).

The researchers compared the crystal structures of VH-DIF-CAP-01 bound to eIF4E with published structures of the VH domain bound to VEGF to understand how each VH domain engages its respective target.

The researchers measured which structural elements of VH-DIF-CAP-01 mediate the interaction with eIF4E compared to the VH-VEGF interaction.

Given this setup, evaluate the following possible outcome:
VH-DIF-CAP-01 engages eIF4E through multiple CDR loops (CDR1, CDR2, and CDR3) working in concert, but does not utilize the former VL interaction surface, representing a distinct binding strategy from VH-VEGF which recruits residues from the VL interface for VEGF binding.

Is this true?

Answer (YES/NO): NO